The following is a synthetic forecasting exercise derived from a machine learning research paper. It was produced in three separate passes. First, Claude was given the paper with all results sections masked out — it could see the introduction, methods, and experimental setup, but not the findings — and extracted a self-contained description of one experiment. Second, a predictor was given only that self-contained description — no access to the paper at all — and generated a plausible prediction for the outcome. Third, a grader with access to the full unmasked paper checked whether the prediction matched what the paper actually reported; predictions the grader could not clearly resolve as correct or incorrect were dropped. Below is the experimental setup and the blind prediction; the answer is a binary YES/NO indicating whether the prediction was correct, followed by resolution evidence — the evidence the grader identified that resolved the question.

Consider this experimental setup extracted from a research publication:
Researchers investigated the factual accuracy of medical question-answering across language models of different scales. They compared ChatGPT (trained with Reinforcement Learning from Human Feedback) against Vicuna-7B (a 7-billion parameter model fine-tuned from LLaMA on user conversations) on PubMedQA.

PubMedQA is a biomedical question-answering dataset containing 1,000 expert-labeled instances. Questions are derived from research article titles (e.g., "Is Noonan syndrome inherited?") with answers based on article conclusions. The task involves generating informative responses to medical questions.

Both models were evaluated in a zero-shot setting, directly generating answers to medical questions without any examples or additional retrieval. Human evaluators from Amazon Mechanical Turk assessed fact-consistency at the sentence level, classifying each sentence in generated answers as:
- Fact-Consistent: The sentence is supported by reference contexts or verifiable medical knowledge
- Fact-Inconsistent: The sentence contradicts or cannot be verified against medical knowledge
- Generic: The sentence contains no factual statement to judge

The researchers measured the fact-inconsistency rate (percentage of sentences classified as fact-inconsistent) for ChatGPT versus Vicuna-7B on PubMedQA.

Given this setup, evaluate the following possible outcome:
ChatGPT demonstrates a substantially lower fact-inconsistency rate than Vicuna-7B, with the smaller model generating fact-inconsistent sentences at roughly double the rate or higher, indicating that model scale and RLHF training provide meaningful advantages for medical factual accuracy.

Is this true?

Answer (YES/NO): NO